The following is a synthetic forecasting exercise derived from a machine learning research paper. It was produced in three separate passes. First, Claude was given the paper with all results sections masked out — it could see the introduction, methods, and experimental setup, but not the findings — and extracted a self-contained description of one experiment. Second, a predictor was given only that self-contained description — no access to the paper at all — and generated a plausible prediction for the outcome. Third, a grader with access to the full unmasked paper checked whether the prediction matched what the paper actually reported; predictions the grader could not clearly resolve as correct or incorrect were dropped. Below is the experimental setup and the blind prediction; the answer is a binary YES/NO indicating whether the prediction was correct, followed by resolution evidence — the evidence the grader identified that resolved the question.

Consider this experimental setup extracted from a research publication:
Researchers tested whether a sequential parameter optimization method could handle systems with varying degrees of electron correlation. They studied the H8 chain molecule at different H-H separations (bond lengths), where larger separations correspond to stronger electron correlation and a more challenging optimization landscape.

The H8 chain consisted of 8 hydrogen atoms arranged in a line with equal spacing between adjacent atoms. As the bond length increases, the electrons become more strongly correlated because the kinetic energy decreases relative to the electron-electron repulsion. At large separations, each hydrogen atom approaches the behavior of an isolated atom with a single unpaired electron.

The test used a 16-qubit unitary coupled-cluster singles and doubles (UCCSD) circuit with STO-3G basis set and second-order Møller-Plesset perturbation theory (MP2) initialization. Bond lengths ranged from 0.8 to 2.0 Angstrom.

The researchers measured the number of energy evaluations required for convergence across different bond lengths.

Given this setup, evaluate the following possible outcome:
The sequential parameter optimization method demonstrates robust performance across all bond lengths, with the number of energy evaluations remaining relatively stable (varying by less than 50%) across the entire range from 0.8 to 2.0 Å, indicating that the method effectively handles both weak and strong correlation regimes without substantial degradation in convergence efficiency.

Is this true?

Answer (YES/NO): NO